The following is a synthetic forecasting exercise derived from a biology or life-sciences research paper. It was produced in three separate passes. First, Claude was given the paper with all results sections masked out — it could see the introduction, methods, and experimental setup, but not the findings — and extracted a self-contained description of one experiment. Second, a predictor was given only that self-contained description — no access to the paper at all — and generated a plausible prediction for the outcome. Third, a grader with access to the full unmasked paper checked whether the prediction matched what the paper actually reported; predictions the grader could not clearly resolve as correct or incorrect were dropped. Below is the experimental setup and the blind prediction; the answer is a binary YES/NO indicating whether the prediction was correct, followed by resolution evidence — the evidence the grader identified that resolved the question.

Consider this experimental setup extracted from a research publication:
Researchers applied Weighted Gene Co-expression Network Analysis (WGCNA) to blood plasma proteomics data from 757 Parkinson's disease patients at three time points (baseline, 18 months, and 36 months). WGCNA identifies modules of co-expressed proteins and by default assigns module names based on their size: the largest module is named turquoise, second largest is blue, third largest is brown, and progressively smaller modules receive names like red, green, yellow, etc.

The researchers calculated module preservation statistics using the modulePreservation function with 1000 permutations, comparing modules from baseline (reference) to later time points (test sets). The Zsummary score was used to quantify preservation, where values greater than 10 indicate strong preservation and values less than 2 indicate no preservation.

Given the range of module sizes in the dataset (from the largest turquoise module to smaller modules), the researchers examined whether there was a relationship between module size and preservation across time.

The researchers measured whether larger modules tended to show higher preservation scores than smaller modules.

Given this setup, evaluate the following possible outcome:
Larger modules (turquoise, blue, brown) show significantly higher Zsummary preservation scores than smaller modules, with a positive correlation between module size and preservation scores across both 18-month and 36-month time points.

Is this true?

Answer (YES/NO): YES